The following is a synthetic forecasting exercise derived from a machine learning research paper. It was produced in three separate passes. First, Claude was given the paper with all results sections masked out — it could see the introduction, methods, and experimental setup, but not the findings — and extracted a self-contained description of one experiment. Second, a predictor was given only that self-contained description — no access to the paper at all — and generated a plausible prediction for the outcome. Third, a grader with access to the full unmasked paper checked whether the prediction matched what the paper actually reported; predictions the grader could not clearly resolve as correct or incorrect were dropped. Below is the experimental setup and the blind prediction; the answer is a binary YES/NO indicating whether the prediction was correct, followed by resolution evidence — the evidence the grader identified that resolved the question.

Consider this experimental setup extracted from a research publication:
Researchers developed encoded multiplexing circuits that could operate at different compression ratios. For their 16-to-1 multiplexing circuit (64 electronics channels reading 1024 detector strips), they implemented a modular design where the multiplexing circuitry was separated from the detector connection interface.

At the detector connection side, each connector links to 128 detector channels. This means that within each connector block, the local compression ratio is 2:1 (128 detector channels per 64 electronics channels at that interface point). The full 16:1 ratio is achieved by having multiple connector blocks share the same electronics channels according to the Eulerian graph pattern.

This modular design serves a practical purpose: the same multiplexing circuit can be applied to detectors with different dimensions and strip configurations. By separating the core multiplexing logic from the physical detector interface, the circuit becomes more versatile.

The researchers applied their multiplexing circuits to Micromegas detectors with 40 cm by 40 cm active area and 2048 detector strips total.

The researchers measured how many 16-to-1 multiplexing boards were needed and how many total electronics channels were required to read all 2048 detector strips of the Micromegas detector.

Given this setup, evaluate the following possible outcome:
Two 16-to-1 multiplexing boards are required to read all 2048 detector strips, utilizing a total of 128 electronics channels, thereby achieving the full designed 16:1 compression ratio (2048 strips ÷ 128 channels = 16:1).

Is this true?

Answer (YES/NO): YES